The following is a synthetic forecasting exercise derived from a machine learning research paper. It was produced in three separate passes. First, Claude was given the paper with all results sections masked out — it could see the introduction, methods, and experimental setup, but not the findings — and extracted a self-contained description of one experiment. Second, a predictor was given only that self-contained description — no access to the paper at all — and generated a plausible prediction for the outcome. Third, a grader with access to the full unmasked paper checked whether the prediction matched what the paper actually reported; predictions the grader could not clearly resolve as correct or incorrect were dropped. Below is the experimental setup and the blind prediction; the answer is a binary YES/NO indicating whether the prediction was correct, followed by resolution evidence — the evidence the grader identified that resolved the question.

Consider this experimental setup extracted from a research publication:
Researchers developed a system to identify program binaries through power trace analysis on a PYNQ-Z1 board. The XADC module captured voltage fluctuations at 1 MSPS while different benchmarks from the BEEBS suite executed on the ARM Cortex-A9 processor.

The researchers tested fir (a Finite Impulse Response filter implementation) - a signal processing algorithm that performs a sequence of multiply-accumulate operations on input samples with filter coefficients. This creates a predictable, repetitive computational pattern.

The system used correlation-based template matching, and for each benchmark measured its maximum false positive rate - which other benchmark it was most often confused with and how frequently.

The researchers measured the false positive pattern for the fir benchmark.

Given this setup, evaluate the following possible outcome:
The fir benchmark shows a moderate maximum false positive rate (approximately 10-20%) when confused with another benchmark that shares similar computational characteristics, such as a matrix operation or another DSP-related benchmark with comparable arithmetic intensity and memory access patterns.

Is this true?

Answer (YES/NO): NO